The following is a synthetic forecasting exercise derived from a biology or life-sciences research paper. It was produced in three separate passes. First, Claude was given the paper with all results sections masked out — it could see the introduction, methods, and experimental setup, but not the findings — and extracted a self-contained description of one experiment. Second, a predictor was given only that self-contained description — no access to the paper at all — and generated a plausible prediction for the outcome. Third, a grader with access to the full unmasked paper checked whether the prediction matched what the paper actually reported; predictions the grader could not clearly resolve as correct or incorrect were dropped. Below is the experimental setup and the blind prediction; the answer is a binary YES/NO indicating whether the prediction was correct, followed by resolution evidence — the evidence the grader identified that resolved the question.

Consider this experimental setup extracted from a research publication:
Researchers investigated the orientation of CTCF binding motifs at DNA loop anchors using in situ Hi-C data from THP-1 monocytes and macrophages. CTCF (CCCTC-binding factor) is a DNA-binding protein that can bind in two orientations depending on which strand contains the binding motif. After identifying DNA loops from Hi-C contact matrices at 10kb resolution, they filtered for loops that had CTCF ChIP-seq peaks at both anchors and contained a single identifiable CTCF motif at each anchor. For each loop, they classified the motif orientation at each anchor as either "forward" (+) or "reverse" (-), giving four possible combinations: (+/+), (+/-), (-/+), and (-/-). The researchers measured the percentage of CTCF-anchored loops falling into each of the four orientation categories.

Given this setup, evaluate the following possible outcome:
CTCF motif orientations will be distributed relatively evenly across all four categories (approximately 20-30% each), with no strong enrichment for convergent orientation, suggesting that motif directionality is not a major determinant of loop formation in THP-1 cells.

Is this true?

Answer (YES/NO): NO